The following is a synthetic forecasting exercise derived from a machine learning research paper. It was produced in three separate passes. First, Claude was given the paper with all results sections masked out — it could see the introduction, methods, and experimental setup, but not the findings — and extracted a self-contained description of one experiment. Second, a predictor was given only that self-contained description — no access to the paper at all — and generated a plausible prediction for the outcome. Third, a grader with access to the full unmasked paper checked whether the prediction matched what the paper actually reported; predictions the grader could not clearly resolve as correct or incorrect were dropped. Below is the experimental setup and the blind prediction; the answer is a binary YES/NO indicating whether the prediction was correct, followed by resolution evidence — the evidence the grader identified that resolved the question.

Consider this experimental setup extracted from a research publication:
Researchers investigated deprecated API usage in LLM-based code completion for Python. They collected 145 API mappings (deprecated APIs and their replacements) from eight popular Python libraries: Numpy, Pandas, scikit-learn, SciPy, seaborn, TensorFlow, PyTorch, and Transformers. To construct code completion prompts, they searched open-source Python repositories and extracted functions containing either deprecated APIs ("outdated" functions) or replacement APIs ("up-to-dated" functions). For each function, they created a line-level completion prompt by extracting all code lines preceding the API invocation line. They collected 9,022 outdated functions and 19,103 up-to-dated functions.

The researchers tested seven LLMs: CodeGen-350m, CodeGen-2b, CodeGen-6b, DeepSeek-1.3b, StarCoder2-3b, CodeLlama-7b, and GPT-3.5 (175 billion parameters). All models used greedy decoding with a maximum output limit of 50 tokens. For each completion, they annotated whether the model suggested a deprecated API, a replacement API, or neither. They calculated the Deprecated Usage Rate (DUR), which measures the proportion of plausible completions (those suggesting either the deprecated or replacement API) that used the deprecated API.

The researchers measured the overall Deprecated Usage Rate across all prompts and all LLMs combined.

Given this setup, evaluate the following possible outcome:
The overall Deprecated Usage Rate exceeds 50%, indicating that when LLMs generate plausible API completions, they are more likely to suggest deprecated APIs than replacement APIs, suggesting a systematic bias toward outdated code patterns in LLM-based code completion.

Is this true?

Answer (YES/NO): NO